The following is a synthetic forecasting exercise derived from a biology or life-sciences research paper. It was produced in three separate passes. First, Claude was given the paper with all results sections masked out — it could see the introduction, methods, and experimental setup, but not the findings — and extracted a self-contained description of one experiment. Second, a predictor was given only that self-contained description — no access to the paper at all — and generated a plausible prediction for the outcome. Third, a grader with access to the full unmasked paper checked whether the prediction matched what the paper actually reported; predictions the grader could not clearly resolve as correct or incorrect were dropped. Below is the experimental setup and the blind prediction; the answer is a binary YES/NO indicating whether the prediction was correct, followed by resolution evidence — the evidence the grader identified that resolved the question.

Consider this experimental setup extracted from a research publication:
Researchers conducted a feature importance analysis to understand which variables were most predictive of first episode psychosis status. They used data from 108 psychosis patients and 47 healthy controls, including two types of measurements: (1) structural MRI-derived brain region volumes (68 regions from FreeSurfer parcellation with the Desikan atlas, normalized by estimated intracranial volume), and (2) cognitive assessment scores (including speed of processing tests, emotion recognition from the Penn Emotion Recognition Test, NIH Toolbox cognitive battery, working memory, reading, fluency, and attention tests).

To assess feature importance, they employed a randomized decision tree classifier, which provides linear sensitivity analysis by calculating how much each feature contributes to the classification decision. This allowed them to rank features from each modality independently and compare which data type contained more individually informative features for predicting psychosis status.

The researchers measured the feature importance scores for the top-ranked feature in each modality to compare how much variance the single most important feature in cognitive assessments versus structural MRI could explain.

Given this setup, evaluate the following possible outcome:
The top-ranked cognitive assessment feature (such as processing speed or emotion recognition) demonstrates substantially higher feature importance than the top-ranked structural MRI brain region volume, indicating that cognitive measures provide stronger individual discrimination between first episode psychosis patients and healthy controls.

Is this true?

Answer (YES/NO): YES